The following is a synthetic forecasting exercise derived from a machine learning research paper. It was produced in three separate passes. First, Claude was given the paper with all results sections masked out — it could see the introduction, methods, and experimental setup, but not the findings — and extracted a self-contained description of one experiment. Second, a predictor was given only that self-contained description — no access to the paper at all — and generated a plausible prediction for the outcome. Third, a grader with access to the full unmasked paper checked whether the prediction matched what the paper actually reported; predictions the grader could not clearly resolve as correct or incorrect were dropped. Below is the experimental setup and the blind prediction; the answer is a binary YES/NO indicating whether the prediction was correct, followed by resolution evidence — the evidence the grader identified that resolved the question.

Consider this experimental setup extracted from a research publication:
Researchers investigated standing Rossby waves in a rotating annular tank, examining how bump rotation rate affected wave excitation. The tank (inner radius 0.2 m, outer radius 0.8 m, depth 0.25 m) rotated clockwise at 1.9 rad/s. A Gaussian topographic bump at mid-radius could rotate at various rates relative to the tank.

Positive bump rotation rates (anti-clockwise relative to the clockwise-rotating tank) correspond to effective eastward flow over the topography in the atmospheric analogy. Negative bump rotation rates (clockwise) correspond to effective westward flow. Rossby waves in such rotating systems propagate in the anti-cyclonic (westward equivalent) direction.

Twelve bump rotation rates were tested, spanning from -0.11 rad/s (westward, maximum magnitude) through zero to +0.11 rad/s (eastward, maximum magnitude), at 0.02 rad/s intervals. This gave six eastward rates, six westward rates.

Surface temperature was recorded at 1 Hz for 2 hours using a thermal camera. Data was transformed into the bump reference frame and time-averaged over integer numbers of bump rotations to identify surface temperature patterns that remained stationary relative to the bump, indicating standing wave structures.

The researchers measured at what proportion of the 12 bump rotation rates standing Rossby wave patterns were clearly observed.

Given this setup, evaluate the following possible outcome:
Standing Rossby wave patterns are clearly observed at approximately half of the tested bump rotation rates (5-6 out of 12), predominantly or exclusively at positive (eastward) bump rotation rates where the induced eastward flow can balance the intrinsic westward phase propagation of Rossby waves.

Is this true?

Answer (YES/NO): YES